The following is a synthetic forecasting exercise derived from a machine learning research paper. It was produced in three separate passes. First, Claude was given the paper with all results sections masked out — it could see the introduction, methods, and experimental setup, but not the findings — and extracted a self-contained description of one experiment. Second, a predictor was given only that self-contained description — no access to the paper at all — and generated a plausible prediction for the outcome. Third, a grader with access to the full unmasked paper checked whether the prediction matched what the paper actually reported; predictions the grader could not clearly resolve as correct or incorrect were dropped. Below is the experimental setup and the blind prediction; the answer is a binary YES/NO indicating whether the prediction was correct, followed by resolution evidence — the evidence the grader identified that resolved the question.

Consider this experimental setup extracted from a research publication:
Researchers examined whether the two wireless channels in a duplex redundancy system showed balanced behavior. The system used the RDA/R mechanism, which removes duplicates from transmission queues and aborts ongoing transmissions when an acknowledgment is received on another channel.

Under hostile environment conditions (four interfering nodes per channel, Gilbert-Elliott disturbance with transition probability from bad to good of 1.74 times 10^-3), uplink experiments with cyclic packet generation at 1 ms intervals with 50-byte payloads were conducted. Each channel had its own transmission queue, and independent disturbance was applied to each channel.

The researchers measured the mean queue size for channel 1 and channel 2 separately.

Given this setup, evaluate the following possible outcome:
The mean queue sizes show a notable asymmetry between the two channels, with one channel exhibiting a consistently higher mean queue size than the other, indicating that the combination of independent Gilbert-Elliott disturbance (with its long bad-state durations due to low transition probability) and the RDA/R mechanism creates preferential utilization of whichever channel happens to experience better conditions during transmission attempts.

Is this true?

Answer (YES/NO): NO